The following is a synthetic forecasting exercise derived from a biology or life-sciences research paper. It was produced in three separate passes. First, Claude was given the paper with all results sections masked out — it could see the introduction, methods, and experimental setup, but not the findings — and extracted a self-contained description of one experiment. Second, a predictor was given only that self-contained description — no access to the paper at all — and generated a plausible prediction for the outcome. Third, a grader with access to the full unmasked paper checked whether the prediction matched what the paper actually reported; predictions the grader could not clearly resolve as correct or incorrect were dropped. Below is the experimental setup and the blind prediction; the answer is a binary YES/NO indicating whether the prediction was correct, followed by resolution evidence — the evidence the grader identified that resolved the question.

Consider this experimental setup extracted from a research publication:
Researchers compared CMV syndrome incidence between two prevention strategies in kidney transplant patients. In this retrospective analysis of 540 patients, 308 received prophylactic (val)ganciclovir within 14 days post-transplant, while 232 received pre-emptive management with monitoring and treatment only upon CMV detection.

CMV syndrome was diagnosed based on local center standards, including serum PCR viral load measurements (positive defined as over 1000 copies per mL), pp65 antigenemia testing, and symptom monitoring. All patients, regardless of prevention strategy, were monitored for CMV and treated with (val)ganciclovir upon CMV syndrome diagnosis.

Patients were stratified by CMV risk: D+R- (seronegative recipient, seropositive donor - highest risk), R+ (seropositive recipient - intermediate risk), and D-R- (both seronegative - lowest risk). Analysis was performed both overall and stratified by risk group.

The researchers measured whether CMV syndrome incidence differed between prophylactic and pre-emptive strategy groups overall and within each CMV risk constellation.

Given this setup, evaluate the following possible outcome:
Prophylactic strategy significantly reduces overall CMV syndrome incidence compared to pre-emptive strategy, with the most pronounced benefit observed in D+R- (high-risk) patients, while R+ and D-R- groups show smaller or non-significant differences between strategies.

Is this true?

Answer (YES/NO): NO